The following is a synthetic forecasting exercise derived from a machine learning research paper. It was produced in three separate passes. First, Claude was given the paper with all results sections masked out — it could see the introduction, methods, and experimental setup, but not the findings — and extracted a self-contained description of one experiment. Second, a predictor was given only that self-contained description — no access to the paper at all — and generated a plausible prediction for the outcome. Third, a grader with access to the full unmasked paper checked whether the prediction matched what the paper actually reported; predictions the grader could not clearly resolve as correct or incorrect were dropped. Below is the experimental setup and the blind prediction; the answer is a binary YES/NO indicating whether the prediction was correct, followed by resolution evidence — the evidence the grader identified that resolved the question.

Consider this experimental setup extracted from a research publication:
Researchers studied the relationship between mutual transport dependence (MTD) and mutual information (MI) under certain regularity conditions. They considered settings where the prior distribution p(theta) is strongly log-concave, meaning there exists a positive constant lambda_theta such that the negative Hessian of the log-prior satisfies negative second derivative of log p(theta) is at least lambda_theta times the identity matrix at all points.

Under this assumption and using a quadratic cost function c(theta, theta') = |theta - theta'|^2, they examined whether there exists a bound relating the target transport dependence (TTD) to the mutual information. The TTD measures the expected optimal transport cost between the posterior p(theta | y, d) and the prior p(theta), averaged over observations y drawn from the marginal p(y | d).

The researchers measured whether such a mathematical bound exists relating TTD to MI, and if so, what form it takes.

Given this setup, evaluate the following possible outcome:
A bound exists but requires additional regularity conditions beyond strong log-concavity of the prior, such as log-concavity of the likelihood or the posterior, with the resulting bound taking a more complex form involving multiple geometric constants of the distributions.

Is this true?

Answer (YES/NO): NO